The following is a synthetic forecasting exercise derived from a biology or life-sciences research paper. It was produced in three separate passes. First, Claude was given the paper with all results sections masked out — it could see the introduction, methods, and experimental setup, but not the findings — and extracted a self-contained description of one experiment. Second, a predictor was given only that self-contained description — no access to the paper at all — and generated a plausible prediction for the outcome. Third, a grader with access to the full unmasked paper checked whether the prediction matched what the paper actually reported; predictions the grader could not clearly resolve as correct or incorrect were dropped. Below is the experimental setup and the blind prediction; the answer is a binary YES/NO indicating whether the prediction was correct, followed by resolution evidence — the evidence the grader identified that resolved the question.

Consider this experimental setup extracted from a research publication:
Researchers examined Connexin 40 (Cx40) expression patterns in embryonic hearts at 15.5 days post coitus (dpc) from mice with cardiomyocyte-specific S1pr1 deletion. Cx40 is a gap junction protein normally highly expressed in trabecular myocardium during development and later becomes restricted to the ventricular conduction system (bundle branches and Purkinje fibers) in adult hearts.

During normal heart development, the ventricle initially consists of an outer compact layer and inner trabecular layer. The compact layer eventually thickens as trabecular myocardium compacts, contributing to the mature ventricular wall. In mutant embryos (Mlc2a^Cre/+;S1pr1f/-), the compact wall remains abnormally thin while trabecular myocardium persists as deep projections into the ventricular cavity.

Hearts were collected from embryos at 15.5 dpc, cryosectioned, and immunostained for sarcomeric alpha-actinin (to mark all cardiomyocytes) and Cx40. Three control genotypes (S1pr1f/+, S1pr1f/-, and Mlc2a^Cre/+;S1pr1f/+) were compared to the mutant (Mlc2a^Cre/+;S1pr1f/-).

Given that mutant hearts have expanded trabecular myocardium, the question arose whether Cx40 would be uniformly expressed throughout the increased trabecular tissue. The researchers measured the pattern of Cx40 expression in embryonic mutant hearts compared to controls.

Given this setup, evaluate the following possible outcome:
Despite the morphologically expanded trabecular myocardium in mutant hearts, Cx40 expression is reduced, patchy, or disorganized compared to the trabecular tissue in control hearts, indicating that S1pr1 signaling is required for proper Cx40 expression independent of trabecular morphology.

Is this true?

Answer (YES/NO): NO